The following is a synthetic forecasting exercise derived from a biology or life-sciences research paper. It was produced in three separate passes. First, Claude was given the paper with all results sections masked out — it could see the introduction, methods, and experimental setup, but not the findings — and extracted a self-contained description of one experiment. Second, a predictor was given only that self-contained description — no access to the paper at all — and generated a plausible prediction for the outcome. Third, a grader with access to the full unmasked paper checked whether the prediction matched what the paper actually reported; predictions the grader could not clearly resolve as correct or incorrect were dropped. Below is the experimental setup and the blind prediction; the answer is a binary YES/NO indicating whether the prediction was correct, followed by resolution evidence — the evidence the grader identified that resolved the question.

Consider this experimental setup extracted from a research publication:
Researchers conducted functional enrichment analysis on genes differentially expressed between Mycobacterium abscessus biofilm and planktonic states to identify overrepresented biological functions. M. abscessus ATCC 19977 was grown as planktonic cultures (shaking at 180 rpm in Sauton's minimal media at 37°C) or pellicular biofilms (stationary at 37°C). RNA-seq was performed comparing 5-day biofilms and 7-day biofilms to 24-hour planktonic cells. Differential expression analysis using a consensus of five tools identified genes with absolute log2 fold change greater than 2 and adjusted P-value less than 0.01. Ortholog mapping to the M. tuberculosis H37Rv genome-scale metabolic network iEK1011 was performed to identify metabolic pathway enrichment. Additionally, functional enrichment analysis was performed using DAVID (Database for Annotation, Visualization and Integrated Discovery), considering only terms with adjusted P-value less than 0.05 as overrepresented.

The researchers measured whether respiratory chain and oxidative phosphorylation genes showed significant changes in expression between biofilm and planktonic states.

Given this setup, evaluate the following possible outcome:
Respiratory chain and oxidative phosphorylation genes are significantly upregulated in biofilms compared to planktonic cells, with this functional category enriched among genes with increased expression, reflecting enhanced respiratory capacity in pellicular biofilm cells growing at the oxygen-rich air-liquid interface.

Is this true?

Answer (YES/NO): NO